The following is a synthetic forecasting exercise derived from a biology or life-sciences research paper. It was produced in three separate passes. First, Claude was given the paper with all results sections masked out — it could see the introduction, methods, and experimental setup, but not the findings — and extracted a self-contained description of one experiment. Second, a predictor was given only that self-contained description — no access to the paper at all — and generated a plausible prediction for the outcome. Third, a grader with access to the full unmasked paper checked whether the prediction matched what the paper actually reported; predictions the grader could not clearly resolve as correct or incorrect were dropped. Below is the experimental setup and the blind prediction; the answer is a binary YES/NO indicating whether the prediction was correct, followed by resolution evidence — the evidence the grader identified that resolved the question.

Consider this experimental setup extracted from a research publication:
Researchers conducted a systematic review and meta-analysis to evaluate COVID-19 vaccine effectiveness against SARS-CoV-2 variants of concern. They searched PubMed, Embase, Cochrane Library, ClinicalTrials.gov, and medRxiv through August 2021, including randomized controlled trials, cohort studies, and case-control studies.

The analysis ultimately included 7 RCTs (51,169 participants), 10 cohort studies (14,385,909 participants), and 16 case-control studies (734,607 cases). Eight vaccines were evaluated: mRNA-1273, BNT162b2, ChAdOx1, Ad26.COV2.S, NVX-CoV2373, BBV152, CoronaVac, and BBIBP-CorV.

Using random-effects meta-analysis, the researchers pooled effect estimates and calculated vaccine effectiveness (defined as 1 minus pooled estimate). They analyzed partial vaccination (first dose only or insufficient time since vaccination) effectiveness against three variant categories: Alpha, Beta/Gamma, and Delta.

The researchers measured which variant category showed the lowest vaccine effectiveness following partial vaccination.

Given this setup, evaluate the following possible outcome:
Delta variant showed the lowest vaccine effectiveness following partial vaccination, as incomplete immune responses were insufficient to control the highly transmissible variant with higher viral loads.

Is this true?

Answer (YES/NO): NO